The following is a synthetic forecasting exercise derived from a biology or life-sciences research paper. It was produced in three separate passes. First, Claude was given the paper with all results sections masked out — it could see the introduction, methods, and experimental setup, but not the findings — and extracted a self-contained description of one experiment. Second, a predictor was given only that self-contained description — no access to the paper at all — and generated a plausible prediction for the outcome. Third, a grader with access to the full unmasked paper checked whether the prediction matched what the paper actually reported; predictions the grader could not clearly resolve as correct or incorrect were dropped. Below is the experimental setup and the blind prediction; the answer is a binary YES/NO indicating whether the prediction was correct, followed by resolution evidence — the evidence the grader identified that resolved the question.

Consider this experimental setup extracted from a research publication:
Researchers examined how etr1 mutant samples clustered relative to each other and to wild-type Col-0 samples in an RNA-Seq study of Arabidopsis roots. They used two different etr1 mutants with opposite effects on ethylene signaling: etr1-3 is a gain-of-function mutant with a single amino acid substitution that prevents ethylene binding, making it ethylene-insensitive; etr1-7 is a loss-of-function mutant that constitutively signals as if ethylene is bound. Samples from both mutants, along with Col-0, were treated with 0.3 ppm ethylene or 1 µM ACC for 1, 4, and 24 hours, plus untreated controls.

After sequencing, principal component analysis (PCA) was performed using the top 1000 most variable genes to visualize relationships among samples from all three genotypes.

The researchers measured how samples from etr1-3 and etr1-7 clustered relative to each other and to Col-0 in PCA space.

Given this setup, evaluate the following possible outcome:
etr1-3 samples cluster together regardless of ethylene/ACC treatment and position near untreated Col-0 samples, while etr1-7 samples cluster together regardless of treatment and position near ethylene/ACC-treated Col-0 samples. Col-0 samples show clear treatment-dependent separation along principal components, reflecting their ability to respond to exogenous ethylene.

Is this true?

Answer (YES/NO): NO